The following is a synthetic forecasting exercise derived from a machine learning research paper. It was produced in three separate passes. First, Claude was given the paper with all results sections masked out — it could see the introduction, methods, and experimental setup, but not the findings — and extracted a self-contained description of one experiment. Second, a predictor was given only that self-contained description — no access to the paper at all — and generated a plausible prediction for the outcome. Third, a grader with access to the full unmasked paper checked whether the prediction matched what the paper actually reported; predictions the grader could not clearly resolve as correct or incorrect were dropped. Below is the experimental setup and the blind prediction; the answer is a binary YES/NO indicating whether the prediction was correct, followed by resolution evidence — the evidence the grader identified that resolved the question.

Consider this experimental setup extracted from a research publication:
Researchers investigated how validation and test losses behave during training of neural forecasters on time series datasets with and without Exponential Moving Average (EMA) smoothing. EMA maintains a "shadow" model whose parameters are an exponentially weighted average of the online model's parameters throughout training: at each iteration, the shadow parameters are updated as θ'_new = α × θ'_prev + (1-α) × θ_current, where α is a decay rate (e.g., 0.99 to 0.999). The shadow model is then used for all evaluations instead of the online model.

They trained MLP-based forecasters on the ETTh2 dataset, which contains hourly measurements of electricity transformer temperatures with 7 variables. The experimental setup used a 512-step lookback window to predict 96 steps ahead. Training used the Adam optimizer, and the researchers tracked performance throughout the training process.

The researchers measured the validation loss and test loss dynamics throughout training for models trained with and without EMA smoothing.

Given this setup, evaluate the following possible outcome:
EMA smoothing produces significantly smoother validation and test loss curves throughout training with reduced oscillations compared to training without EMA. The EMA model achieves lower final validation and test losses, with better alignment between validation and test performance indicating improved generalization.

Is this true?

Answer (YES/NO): YES